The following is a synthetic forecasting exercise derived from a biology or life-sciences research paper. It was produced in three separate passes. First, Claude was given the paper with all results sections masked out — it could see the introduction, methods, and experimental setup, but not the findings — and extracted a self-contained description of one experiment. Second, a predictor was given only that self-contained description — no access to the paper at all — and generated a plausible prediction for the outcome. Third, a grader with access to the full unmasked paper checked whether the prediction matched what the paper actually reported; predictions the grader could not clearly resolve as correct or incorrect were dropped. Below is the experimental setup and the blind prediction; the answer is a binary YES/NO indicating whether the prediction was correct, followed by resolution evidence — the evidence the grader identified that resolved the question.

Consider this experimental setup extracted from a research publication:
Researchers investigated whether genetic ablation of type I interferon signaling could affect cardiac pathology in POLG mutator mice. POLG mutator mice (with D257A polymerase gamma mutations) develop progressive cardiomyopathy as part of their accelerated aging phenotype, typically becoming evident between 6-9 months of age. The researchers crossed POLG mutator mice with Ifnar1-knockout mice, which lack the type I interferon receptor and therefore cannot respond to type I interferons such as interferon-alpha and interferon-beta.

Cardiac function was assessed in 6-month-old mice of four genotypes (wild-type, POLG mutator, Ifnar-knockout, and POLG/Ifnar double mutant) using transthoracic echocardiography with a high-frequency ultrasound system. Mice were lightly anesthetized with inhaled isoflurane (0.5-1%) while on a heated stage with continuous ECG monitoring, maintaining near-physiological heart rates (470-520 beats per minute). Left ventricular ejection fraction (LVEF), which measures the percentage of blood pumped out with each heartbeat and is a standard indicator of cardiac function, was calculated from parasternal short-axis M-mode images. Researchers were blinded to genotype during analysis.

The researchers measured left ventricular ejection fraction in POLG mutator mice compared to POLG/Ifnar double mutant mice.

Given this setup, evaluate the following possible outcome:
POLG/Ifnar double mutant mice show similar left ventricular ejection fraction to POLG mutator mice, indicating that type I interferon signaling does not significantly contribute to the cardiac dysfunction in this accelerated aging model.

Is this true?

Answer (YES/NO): NO